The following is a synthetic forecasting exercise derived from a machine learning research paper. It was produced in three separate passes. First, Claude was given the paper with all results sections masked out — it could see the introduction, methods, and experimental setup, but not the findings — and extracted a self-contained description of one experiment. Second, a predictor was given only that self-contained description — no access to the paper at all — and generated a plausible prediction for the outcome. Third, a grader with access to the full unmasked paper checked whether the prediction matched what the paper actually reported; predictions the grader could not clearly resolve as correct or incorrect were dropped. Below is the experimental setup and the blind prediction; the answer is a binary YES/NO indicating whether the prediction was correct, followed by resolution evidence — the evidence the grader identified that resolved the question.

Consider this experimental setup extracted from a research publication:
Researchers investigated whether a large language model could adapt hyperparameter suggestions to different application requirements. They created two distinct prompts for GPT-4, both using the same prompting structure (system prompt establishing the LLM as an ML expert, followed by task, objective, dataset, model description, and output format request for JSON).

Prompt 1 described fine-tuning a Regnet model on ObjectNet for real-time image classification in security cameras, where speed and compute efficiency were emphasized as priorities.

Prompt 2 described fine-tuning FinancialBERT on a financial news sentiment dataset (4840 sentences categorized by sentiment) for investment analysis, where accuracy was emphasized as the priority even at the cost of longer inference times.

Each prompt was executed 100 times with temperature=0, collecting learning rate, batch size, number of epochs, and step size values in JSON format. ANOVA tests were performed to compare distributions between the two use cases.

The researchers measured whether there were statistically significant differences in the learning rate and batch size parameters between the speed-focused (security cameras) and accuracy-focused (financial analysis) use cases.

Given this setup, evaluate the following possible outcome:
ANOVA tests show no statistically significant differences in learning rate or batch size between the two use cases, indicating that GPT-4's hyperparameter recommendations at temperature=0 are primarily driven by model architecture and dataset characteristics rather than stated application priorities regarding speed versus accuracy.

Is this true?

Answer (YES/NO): NO